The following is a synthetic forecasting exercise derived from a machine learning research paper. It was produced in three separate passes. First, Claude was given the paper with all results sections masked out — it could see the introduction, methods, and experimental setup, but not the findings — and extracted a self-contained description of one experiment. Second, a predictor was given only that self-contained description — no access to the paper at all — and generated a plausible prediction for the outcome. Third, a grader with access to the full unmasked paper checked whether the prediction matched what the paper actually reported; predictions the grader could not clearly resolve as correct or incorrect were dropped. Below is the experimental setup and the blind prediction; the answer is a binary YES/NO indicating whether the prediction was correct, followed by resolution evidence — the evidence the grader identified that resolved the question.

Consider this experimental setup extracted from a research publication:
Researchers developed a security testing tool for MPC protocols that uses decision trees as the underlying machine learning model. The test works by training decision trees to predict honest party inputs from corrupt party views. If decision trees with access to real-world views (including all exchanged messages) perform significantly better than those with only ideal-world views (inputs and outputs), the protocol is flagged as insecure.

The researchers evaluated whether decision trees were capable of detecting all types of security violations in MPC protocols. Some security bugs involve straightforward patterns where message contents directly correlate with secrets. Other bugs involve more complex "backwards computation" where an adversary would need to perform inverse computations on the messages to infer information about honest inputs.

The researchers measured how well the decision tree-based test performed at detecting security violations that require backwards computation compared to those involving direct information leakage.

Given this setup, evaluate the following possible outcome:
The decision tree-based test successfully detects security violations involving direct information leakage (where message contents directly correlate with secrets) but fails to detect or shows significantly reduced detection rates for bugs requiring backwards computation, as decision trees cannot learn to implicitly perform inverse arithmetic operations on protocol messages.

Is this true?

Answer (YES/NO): YES